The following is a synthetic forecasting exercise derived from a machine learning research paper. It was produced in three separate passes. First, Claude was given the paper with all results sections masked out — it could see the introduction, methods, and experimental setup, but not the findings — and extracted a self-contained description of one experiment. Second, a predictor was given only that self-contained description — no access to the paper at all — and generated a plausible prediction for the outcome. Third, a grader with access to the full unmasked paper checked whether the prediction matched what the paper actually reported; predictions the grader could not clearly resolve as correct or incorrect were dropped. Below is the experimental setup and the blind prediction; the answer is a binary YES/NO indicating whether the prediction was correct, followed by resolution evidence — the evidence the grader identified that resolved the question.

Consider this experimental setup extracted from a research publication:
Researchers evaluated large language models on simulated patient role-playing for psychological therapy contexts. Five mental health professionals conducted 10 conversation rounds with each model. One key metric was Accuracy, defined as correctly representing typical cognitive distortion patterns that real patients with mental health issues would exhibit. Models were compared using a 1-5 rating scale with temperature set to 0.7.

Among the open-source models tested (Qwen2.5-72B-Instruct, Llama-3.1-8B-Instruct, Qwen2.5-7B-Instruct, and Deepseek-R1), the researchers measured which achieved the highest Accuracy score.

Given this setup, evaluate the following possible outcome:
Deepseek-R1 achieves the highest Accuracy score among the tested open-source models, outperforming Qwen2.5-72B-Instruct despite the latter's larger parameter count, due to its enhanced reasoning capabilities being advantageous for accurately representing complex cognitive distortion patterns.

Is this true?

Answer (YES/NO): YES